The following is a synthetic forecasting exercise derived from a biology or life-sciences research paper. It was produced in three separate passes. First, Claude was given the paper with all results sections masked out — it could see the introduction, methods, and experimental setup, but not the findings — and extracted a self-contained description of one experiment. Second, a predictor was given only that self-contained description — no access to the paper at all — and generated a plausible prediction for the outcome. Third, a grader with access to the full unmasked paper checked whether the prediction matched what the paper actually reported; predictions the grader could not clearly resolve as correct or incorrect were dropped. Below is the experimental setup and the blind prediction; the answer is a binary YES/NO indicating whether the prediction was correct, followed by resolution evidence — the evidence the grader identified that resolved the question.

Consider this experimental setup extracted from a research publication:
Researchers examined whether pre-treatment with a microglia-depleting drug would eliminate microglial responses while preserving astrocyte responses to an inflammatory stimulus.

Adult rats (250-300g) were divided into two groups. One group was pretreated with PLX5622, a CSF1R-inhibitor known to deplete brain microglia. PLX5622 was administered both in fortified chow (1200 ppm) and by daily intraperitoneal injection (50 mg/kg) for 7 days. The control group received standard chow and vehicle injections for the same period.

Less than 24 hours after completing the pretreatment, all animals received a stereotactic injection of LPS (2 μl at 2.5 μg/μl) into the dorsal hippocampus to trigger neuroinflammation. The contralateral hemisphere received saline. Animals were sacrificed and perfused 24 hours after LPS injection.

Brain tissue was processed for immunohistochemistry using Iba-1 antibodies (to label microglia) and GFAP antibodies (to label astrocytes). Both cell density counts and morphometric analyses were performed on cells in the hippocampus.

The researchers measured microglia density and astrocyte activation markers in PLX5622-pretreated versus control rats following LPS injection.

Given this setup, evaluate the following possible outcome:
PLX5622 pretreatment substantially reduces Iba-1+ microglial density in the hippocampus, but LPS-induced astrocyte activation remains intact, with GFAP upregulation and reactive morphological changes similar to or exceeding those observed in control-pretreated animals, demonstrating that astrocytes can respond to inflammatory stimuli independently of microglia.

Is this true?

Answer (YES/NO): YES